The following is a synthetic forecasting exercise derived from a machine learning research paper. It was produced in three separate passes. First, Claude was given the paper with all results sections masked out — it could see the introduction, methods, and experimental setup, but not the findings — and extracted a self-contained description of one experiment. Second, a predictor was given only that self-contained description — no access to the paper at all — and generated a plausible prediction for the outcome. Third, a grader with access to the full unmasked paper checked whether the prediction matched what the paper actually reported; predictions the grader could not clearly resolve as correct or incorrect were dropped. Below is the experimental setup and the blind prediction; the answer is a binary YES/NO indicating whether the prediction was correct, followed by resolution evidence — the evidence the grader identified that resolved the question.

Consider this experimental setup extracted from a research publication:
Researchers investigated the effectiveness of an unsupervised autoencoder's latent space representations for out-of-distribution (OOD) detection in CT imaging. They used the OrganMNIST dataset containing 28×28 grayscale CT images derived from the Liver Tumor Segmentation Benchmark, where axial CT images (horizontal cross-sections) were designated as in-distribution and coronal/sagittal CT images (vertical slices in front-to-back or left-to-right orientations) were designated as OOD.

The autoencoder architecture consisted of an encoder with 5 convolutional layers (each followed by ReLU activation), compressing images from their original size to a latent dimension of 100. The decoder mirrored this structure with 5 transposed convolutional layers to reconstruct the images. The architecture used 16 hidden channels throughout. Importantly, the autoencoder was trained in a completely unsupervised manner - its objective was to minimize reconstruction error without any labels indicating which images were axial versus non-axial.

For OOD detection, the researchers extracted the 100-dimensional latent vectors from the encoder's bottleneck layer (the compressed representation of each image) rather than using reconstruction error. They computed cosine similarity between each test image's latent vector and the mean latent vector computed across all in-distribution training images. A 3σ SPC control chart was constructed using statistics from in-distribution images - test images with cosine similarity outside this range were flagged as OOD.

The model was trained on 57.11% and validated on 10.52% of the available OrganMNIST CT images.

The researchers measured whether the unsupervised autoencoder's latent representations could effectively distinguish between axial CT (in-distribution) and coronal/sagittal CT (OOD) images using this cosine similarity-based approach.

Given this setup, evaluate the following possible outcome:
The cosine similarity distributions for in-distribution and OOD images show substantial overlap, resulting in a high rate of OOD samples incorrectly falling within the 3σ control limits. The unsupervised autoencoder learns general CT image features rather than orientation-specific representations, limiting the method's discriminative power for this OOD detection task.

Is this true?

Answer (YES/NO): YES